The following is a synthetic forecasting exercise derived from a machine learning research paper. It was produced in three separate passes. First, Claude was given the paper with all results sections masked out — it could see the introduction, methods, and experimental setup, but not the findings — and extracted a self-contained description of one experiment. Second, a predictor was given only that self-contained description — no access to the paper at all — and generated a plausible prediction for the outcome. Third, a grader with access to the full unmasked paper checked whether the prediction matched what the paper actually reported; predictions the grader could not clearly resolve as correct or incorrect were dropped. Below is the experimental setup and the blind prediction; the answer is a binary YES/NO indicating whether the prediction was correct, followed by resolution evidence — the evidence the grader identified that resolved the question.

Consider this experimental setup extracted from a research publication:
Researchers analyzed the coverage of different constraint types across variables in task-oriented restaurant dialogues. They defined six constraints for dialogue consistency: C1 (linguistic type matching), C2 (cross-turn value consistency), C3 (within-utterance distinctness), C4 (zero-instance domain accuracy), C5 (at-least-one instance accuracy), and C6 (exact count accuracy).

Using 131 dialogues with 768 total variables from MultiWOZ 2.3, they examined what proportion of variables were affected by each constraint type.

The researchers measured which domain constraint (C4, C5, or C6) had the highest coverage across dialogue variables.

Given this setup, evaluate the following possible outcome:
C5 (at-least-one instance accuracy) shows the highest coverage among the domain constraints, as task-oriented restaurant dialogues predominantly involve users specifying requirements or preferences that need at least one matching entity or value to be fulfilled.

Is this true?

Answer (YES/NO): YES